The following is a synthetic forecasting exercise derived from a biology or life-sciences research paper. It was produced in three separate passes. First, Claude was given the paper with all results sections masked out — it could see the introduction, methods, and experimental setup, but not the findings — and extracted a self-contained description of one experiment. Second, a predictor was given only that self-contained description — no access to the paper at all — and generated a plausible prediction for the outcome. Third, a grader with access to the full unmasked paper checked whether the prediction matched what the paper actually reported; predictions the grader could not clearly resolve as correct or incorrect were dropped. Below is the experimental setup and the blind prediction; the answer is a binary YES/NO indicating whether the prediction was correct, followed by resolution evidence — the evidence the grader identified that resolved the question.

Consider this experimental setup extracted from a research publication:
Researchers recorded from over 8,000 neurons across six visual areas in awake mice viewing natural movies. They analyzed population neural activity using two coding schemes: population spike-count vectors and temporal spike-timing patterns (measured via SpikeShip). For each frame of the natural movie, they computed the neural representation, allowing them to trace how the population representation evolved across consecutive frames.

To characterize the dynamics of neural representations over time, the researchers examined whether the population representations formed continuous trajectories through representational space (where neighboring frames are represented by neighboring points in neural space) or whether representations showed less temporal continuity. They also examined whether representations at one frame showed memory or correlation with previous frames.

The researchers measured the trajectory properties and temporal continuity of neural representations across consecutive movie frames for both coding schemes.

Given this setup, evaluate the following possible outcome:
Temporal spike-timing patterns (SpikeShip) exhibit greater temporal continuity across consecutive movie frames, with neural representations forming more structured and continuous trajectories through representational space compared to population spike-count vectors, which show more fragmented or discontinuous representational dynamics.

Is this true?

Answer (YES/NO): NO